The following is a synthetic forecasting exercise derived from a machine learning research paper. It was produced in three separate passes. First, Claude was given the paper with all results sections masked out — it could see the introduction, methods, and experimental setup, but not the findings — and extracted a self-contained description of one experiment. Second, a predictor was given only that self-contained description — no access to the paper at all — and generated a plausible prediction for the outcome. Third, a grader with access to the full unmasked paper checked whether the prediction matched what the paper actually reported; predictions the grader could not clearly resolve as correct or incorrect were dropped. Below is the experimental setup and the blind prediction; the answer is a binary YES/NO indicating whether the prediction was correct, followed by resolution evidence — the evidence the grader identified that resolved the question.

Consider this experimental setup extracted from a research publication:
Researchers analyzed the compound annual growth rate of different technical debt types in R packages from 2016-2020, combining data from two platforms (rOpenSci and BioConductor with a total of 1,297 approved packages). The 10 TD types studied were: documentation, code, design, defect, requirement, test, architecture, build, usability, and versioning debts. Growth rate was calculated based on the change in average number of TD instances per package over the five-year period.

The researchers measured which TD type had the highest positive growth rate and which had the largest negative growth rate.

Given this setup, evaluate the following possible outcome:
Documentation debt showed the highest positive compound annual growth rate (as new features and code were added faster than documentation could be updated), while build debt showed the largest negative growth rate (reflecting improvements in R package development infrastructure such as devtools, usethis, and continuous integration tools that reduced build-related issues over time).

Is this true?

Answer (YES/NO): NO